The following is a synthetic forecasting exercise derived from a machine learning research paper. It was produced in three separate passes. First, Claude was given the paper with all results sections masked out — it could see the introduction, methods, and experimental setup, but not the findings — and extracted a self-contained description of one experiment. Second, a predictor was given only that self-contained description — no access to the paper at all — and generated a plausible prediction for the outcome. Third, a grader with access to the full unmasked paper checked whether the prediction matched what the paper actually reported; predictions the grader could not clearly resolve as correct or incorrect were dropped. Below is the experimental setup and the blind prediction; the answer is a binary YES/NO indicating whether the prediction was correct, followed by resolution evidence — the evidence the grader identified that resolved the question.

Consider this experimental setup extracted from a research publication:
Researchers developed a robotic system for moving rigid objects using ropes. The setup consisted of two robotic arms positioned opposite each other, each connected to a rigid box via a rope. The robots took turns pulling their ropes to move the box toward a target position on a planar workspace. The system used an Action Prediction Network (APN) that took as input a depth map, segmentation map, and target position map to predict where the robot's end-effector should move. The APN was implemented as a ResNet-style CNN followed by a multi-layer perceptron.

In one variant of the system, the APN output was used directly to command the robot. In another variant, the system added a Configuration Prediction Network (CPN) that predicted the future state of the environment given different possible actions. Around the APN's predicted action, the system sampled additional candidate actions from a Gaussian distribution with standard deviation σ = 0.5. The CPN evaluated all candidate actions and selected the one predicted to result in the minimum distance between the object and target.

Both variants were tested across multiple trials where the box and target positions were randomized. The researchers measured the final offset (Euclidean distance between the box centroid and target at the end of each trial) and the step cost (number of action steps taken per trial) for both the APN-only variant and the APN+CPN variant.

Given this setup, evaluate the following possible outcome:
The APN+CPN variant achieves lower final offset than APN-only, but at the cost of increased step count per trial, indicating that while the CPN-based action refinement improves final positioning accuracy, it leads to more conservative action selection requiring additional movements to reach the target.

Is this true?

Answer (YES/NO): YES